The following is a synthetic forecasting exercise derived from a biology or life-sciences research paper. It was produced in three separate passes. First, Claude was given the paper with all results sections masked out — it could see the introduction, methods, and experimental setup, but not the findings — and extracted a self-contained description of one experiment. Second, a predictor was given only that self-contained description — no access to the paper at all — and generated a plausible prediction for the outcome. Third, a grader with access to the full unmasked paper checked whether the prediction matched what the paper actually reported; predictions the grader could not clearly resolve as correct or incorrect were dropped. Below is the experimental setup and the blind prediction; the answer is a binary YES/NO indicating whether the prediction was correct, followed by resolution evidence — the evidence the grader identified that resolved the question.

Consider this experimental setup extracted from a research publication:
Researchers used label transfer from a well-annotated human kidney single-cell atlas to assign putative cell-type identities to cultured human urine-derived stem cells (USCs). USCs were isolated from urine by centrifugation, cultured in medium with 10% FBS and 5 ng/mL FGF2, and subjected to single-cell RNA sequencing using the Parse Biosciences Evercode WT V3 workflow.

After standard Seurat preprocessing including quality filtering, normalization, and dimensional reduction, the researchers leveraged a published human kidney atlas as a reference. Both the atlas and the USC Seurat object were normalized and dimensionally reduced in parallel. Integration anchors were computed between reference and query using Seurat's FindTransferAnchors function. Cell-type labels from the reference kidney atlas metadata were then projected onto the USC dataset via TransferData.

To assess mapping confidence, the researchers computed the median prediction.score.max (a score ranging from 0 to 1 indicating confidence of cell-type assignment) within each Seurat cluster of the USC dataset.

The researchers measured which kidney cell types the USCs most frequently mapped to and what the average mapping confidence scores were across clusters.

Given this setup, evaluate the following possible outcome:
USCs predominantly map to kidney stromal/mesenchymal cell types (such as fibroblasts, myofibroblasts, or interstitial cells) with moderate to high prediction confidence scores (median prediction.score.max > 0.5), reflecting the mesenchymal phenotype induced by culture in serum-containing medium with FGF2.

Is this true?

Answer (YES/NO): NO